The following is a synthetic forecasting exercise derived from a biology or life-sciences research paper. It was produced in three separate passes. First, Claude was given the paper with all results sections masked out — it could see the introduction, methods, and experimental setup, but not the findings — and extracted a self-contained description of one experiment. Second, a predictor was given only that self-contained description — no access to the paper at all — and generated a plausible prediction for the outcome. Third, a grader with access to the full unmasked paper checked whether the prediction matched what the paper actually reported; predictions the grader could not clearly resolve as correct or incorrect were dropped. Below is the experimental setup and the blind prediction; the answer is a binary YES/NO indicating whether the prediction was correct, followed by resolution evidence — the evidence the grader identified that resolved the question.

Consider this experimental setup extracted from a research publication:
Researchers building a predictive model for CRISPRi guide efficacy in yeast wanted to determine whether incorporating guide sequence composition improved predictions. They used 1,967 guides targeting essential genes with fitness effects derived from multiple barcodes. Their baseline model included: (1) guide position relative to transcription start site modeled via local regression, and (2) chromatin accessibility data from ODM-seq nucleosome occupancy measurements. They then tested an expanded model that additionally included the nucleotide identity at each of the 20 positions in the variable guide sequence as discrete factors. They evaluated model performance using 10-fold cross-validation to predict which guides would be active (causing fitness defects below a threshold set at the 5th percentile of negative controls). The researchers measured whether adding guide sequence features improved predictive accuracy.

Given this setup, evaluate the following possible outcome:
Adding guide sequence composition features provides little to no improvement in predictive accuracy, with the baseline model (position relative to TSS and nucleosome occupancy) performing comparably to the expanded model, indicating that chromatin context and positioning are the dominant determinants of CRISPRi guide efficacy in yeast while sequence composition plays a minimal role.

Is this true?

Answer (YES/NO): NO